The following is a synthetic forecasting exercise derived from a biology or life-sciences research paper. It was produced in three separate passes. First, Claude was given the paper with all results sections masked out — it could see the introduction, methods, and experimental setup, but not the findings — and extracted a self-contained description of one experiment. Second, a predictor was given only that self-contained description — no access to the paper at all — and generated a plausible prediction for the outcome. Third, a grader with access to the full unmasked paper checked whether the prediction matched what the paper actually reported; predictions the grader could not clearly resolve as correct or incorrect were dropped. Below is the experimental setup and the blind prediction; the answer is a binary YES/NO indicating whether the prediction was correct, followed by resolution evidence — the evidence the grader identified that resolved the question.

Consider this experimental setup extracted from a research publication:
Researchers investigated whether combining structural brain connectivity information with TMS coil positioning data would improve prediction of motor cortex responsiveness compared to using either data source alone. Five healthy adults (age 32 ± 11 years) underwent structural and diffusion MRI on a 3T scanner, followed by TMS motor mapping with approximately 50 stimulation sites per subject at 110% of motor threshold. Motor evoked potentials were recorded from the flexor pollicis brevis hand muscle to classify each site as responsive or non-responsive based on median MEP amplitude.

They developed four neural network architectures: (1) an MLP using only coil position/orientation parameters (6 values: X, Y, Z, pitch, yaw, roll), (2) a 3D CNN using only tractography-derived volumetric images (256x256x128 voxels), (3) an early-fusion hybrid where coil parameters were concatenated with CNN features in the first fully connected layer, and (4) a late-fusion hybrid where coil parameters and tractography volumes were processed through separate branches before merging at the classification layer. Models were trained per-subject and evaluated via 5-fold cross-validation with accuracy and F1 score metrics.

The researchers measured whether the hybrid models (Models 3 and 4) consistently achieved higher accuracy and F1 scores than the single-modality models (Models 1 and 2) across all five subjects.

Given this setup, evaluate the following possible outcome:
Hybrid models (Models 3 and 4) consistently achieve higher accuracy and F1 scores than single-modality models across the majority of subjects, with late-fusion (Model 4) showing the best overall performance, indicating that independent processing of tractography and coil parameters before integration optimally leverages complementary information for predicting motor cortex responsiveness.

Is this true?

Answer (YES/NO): NO